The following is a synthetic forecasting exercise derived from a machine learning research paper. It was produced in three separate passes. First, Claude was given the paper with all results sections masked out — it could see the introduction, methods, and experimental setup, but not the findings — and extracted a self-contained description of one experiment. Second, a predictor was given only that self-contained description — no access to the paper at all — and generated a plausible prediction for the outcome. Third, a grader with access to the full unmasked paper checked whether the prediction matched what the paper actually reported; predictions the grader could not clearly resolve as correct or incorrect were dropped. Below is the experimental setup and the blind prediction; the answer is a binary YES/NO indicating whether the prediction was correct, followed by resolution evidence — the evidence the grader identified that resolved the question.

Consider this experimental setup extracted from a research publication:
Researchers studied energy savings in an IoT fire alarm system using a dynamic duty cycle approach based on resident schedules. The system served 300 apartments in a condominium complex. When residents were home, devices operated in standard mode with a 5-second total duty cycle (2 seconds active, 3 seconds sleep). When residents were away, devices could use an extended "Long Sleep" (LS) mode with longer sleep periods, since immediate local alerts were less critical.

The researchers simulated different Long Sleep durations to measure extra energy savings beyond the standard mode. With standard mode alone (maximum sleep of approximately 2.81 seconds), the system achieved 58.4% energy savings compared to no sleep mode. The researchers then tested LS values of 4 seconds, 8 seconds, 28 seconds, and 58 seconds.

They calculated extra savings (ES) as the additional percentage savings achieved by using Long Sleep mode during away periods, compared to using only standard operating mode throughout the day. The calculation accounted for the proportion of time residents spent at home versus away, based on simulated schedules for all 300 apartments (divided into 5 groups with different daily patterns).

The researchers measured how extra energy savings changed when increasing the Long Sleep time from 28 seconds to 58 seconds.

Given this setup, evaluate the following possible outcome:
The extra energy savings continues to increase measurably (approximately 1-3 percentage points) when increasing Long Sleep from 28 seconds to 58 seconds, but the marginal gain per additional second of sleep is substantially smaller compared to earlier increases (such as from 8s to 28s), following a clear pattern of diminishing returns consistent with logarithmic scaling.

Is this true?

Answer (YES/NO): YES